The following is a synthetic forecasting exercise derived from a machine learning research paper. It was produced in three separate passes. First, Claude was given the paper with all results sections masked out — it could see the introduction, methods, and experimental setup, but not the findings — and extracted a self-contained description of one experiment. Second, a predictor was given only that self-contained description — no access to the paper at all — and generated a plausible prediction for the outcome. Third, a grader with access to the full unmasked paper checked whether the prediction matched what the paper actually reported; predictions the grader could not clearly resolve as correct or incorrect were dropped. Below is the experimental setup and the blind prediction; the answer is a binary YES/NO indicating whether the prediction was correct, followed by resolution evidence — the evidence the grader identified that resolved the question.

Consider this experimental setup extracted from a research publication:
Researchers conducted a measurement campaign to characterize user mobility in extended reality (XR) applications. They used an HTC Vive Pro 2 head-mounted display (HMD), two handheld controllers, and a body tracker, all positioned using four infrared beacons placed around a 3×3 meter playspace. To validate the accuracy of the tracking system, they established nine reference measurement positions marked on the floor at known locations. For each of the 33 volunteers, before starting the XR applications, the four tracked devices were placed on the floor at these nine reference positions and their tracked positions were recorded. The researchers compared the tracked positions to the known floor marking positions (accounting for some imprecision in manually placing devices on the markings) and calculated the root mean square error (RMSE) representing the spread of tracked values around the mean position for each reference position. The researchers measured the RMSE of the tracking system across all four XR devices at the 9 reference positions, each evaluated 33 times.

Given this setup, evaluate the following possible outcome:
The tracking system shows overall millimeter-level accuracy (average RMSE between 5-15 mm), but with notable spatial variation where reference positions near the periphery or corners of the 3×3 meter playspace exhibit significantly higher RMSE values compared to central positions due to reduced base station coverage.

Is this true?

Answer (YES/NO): NO